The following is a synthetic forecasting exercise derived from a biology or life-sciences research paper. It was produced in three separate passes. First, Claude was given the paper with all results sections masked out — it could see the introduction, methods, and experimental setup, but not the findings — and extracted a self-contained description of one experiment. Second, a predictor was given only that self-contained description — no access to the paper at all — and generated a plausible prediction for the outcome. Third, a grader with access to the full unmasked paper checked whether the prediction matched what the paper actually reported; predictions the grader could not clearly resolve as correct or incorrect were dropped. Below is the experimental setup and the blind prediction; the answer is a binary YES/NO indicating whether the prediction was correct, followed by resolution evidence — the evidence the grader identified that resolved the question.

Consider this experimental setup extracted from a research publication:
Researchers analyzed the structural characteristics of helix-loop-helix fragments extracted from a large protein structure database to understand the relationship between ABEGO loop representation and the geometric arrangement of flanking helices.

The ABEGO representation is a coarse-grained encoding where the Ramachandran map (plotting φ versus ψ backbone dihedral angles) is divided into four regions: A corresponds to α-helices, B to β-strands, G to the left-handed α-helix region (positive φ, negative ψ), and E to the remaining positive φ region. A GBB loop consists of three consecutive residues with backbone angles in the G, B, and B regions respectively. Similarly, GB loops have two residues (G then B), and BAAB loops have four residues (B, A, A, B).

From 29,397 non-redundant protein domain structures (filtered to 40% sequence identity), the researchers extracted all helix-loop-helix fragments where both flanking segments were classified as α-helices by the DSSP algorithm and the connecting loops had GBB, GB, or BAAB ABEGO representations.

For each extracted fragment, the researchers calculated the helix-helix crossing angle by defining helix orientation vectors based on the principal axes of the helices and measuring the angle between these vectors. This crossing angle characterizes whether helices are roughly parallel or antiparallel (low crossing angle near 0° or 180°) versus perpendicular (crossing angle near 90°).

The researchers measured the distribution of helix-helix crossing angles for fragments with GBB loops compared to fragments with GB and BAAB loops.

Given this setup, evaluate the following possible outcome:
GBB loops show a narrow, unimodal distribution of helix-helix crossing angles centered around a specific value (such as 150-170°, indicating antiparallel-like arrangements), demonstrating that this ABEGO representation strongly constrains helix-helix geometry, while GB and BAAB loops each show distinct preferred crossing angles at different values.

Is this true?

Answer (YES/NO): NO